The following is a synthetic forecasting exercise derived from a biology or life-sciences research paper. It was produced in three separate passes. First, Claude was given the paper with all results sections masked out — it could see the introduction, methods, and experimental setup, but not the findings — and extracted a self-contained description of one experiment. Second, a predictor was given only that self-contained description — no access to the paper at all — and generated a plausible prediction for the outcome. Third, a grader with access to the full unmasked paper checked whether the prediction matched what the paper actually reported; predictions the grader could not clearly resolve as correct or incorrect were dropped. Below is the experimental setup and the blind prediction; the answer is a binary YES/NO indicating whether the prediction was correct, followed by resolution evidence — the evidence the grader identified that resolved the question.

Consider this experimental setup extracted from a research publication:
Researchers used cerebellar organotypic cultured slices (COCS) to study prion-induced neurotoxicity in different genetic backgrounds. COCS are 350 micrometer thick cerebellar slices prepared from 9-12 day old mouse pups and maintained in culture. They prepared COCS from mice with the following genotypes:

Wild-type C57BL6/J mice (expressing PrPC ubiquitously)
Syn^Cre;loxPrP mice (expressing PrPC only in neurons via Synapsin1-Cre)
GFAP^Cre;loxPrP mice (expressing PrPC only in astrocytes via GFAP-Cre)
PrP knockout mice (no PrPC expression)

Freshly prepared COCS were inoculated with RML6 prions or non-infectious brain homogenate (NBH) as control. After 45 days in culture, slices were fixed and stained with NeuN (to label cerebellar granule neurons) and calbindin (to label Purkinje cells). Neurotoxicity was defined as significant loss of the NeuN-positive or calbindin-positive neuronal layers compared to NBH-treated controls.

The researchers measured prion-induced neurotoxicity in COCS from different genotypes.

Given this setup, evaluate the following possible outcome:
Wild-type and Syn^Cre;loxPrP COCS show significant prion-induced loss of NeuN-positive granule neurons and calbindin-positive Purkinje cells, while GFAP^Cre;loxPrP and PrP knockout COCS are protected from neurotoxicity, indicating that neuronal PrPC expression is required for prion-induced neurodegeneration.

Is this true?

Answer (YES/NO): NO